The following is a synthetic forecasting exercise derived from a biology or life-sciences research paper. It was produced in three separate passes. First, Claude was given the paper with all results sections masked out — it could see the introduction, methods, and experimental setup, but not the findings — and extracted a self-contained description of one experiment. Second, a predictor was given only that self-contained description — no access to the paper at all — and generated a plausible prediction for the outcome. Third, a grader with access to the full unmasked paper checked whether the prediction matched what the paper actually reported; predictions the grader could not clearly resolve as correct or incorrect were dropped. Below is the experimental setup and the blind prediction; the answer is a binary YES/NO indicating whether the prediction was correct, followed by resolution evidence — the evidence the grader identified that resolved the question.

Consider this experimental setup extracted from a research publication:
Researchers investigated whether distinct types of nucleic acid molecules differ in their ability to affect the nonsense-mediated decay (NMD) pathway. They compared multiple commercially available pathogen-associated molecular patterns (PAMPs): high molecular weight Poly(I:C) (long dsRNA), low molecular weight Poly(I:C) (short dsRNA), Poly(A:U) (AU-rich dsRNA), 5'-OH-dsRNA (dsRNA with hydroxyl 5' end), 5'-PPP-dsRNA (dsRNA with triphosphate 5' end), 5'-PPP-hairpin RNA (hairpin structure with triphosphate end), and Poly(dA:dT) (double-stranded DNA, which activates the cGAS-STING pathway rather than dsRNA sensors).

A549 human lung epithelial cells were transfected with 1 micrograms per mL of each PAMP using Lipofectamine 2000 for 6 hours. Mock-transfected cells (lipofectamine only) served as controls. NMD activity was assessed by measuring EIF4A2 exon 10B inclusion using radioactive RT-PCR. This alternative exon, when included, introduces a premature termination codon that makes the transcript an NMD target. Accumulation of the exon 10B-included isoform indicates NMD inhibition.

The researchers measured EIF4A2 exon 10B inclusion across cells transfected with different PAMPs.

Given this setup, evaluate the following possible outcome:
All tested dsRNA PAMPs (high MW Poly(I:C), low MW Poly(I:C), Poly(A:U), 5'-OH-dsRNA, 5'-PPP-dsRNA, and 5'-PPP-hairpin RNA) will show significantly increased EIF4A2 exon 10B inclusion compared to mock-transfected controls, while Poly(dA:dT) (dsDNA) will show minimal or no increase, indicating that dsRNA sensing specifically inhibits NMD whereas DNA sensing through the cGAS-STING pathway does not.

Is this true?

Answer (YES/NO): NO